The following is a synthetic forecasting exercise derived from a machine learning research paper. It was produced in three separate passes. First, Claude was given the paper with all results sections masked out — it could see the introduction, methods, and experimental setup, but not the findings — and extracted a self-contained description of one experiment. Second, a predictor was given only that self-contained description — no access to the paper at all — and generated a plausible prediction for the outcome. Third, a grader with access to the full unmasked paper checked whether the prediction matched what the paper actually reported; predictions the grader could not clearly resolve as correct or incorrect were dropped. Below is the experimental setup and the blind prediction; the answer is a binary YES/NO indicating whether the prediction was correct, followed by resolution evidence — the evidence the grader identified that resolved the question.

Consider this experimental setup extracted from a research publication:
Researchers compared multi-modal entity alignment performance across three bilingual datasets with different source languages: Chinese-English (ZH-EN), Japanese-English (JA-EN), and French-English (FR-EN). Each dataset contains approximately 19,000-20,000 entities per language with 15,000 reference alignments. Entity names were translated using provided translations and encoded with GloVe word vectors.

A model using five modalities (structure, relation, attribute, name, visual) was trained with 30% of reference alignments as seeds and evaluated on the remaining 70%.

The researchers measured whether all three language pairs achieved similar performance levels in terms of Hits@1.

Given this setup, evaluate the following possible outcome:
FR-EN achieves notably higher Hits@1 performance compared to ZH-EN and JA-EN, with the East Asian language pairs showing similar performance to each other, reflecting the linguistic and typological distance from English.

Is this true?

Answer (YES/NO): NO